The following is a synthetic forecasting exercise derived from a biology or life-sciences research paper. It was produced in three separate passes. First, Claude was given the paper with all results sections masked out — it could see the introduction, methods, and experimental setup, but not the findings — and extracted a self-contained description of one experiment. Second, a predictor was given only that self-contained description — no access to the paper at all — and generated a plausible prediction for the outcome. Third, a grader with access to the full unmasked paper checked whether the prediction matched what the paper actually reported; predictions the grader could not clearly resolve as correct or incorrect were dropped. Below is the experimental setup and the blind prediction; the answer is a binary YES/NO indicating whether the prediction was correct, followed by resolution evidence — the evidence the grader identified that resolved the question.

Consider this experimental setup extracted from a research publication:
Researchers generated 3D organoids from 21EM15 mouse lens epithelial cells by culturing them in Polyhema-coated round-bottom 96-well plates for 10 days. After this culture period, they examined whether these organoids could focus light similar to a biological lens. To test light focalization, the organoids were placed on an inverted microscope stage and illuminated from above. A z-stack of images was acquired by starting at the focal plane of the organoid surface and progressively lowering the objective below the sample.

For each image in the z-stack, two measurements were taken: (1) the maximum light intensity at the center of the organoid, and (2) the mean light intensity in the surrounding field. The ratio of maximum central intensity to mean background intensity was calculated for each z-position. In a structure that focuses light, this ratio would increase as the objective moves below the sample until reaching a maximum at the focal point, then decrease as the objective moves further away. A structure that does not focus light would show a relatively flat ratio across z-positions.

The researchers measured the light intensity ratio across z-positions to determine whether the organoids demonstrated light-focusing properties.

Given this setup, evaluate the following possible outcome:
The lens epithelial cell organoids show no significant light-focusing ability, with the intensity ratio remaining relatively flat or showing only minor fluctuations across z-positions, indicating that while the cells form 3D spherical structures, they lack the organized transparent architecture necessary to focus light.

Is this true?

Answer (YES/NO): NO